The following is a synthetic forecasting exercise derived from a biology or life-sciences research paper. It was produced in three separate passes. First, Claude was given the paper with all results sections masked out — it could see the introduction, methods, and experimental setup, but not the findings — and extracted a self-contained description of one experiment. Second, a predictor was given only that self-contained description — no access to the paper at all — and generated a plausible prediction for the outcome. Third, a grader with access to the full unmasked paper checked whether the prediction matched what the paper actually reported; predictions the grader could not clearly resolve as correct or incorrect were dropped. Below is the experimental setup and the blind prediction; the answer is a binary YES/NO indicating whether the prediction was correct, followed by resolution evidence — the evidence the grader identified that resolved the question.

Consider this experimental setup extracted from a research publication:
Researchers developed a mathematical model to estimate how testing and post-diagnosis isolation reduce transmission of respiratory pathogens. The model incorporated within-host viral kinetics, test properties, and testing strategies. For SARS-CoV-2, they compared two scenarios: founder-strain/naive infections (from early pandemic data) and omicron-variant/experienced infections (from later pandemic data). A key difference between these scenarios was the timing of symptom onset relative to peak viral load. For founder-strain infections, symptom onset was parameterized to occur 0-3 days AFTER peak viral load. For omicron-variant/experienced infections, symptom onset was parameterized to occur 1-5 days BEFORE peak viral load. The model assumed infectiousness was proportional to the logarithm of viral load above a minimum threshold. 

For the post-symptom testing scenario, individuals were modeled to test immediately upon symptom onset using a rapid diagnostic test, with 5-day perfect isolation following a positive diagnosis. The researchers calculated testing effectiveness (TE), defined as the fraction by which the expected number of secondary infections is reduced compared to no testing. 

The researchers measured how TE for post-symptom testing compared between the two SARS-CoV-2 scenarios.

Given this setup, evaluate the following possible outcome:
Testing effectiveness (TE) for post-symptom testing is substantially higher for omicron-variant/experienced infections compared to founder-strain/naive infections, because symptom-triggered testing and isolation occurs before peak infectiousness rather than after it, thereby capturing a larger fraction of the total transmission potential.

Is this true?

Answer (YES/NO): NO